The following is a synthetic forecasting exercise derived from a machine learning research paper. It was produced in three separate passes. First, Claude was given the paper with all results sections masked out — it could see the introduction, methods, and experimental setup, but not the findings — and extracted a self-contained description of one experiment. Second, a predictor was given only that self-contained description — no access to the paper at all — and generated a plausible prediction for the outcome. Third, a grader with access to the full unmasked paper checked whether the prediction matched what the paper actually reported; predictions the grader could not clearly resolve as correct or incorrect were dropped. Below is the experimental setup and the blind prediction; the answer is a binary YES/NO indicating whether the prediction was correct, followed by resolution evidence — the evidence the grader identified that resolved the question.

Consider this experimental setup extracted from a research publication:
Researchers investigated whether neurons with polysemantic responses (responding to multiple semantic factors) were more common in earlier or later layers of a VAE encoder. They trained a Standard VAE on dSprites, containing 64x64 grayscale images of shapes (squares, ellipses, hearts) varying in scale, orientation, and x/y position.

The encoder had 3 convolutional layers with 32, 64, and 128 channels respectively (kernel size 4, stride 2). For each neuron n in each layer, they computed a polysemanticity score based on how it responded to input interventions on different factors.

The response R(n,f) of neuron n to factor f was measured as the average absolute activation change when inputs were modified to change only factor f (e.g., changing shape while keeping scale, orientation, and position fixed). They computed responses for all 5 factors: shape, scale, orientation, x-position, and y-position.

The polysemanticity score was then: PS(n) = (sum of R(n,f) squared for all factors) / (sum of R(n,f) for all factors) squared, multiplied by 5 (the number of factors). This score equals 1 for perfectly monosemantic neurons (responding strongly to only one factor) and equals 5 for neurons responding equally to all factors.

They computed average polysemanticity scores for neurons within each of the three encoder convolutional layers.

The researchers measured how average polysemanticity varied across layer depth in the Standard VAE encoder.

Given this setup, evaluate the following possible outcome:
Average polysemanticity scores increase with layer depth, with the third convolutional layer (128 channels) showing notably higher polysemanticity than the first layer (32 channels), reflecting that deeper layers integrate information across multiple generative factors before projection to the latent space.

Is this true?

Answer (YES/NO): NO